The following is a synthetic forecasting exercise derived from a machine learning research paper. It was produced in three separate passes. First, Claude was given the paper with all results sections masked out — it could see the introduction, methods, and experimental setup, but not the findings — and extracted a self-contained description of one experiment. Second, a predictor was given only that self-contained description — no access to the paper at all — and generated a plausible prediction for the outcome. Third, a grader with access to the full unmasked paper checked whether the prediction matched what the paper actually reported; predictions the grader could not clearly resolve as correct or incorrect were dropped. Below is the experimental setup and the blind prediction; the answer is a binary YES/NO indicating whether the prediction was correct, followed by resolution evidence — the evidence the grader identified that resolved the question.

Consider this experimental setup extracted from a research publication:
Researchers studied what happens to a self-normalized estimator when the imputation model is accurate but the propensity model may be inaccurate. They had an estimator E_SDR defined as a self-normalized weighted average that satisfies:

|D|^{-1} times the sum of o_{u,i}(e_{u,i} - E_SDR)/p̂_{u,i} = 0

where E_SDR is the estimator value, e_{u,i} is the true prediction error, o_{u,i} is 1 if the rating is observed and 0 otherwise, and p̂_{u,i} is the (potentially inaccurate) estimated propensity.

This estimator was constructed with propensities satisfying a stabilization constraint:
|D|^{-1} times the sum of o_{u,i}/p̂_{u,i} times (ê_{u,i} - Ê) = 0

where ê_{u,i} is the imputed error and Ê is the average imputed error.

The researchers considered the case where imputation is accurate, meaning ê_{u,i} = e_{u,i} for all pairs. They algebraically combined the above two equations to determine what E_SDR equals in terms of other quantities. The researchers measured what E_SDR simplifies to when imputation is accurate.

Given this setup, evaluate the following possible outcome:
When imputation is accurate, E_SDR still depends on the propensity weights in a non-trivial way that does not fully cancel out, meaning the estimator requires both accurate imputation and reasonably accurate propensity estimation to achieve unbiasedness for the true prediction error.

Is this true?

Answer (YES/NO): NO